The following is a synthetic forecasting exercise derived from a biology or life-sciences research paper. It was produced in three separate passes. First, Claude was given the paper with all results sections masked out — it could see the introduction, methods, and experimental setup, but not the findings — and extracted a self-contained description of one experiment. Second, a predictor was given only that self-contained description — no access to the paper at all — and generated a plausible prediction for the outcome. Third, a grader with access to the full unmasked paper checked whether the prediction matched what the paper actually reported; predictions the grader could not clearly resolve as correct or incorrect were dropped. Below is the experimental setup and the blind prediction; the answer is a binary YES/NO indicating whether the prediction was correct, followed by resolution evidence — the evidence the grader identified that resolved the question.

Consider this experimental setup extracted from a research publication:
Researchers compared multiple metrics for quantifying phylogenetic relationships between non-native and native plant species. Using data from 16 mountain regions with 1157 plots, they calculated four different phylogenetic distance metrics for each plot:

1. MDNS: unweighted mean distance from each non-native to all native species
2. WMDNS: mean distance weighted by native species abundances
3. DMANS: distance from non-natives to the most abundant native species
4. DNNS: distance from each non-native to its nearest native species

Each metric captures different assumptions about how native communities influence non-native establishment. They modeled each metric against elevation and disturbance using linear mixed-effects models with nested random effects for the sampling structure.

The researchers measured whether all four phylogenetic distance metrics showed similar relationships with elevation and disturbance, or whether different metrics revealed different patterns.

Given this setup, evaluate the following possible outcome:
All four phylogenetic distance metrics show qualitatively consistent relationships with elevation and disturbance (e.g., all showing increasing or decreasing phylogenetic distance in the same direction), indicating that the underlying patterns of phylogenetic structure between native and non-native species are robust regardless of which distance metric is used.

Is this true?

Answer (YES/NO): YES